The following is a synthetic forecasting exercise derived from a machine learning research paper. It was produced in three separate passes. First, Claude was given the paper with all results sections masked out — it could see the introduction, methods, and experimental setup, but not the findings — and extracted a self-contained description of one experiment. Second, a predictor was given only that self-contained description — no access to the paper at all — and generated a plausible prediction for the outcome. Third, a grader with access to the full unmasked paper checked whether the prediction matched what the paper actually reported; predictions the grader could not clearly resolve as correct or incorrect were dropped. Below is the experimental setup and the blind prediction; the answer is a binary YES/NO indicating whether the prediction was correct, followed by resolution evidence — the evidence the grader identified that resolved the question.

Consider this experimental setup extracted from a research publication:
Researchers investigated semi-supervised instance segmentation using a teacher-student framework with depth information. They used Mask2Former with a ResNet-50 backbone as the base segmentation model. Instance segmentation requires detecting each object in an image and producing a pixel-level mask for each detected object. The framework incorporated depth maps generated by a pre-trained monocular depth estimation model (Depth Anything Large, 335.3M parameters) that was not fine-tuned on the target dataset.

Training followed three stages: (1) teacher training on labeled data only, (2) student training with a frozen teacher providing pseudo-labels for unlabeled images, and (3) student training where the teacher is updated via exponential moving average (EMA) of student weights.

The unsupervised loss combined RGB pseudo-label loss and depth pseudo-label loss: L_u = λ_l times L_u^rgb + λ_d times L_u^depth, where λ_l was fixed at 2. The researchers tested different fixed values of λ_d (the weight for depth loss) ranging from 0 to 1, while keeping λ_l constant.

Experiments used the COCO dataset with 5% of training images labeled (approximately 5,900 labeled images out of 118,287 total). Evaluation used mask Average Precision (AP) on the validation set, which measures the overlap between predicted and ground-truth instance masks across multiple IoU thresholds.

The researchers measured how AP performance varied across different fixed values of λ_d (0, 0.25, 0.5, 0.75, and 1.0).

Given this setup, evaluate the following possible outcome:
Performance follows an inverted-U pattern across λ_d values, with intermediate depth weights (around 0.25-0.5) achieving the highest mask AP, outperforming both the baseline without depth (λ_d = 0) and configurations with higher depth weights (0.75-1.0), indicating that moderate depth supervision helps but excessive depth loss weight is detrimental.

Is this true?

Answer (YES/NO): NO